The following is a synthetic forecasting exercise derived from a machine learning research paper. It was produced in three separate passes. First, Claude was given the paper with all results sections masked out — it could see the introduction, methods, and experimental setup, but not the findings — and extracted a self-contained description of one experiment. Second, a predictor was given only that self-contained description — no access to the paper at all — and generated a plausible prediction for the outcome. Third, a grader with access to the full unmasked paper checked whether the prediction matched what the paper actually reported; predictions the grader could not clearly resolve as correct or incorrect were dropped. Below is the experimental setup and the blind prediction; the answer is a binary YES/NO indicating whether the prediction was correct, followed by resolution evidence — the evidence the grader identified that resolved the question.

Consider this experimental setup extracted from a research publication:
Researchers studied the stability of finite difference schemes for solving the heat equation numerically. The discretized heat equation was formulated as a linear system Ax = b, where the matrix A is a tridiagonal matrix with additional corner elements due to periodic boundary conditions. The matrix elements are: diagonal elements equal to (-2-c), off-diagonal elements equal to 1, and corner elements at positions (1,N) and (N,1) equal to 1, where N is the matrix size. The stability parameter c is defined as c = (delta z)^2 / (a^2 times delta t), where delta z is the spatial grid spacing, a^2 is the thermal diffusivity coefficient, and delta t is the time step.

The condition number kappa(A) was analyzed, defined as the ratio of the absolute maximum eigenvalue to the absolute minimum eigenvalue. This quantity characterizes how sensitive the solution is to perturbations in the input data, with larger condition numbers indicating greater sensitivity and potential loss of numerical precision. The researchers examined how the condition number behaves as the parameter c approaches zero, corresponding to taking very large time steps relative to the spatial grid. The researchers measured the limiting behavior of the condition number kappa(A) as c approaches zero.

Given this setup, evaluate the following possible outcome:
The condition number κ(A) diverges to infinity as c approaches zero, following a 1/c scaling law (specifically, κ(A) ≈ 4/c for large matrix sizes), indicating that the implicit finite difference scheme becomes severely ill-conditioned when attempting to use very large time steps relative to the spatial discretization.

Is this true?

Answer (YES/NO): YES